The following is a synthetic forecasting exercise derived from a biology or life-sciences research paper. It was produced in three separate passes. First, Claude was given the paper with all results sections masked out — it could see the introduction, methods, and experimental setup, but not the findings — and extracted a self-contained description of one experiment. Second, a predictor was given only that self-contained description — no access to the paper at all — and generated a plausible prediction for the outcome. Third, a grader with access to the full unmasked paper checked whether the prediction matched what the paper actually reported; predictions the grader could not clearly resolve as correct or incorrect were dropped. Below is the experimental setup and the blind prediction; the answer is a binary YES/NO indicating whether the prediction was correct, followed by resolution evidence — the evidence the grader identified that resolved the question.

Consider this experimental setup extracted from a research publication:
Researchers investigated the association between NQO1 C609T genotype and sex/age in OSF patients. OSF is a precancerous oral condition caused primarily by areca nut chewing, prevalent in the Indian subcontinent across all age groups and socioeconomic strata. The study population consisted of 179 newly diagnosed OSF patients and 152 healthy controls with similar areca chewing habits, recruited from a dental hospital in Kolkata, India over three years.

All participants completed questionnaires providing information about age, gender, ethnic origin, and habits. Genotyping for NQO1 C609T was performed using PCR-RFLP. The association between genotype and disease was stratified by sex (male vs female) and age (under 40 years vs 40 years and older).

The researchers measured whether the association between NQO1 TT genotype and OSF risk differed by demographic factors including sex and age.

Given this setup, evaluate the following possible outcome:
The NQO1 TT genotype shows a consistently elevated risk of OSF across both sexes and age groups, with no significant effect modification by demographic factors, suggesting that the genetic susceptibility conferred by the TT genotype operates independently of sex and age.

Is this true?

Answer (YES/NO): NO